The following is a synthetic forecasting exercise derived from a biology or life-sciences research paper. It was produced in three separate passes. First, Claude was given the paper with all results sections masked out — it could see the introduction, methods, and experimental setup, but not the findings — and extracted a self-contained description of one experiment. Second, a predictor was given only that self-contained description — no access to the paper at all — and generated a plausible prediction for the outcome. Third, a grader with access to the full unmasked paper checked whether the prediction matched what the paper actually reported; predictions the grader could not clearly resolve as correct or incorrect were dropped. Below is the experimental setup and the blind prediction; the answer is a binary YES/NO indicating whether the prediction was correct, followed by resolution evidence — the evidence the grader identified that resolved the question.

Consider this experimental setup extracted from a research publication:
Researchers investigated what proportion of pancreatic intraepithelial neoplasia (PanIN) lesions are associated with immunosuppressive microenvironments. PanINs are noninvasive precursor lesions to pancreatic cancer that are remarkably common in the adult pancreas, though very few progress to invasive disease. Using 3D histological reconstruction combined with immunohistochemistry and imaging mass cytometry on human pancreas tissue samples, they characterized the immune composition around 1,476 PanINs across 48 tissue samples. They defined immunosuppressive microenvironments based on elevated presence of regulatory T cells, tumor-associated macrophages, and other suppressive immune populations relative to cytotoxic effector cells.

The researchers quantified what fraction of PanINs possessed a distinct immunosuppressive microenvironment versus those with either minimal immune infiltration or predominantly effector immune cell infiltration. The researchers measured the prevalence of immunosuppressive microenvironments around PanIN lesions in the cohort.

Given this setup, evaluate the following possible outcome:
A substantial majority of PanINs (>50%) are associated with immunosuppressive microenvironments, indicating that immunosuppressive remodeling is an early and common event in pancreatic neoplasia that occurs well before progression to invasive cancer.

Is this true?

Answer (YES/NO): NO